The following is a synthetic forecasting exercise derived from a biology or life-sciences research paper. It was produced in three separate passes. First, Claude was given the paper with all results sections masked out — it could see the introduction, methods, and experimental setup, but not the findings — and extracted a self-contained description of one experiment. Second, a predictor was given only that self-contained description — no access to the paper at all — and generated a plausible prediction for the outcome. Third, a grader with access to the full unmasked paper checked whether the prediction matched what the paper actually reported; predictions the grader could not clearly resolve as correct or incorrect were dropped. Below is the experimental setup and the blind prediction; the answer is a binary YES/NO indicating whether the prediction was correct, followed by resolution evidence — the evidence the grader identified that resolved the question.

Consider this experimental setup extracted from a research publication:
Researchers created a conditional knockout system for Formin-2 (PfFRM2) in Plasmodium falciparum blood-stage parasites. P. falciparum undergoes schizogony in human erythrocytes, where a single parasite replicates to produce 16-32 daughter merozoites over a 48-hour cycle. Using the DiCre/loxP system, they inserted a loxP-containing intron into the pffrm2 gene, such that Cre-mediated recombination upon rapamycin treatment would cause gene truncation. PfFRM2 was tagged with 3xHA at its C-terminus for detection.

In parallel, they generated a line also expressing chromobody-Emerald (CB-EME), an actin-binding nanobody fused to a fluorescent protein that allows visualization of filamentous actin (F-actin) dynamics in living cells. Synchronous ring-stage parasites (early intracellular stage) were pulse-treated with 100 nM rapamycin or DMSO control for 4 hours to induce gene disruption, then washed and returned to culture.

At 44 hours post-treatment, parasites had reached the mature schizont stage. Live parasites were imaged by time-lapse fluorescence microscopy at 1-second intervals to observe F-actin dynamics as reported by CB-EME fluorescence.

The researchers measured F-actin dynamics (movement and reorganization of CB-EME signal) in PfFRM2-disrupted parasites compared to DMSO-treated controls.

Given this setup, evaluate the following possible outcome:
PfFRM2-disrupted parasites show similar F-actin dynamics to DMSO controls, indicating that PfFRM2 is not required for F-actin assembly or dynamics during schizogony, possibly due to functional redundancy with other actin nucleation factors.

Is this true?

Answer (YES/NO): NO